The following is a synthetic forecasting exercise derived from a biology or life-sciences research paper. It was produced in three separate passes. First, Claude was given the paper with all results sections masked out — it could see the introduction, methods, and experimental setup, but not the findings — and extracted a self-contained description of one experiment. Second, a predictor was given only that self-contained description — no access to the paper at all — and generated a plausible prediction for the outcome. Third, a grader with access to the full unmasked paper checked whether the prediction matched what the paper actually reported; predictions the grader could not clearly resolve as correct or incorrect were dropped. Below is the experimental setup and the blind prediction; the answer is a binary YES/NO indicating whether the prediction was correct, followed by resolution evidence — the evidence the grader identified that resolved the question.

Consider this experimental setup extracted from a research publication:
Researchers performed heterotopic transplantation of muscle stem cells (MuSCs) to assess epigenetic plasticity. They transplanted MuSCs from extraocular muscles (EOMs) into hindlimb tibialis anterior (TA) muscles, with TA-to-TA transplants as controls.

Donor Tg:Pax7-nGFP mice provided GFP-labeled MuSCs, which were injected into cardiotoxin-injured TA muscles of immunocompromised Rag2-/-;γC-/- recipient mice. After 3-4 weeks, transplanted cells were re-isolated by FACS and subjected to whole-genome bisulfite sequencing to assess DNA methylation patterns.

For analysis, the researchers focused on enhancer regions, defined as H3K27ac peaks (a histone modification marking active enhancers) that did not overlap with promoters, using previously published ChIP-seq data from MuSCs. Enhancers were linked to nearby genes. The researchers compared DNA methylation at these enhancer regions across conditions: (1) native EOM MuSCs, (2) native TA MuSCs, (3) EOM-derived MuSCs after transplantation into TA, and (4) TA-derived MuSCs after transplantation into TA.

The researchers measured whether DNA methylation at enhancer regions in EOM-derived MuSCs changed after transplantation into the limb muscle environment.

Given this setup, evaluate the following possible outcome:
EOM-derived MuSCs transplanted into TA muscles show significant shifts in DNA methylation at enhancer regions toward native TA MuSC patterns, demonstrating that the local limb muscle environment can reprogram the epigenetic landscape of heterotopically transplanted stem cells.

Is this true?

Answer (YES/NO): YES